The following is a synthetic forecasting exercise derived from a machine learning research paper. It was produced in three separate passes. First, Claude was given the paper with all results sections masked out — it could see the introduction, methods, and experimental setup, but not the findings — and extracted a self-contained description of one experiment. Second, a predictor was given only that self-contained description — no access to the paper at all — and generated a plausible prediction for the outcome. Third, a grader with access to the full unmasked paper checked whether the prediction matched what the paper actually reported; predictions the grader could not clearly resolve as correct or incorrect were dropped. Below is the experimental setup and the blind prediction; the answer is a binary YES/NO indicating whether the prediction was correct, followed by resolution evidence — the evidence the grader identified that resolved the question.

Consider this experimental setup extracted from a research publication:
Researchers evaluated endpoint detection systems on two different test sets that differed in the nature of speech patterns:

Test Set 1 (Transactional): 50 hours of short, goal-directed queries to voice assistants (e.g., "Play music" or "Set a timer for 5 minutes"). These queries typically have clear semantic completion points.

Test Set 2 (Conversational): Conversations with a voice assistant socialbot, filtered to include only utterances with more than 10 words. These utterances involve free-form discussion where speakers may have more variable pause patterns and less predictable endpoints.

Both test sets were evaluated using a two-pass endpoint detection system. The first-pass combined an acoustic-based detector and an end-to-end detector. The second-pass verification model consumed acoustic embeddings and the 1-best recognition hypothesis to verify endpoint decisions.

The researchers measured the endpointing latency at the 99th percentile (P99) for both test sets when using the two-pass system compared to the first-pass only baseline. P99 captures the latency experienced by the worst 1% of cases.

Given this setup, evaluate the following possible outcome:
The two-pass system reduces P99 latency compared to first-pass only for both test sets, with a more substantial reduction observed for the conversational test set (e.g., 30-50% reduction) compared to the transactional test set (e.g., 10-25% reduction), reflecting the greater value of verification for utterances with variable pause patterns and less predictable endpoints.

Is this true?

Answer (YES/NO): NO